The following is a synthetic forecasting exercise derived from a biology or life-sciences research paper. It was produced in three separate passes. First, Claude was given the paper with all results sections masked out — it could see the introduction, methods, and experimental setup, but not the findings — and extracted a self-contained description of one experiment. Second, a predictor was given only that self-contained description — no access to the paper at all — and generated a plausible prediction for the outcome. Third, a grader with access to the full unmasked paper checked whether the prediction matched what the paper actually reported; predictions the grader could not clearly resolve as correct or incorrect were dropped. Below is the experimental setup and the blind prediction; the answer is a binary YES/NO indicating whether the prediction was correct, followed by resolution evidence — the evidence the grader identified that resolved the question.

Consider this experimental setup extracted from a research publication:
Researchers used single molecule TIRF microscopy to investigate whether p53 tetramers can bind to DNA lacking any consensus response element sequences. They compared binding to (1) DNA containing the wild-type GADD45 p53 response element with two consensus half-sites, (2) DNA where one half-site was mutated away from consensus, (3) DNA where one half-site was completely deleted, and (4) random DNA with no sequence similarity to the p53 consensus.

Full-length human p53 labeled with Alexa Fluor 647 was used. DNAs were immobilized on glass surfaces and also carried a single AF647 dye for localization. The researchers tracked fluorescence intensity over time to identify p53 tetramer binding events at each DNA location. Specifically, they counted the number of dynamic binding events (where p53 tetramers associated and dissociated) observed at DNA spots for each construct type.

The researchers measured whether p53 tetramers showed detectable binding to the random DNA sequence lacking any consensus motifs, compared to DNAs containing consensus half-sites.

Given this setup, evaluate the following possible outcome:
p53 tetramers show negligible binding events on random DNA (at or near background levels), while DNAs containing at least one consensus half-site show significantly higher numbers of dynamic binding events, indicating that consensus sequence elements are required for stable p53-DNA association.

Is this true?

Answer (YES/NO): YES